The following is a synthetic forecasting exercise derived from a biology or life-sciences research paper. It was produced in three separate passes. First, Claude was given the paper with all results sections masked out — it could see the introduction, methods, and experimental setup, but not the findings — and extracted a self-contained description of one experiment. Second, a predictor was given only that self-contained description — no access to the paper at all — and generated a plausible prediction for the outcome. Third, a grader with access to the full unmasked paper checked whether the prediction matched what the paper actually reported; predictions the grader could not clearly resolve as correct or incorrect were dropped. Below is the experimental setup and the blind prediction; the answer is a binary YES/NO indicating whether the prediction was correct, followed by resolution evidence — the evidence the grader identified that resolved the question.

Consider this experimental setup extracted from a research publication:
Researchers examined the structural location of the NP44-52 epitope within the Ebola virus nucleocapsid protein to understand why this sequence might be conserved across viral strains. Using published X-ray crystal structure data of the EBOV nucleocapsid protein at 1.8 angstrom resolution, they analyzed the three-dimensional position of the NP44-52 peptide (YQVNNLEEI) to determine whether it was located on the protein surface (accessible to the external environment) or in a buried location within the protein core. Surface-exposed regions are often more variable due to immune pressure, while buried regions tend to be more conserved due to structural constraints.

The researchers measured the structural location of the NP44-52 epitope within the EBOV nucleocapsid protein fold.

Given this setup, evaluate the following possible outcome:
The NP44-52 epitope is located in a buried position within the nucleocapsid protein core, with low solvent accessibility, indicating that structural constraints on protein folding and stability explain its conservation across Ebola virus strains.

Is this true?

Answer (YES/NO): YES